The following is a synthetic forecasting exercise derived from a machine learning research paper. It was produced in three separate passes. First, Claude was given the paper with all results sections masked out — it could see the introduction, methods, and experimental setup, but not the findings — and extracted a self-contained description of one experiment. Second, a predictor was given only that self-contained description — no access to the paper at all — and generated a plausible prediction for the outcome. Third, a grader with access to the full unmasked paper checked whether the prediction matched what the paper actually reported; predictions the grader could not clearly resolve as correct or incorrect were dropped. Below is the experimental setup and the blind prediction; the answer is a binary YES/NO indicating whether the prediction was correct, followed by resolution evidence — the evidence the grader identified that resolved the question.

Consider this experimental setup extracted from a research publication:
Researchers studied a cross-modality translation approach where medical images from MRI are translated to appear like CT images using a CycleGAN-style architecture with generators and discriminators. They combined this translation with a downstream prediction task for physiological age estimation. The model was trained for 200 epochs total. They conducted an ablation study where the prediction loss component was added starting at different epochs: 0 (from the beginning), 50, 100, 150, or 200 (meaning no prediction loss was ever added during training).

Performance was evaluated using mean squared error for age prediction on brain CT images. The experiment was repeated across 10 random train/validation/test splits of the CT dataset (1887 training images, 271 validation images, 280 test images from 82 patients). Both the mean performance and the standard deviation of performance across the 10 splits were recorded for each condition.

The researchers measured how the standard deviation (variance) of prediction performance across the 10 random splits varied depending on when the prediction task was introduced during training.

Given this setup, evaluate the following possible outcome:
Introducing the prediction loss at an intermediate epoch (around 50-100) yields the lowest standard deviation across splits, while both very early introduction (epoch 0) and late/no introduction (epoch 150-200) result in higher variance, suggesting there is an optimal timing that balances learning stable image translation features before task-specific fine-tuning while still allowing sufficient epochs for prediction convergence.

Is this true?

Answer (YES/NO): NO